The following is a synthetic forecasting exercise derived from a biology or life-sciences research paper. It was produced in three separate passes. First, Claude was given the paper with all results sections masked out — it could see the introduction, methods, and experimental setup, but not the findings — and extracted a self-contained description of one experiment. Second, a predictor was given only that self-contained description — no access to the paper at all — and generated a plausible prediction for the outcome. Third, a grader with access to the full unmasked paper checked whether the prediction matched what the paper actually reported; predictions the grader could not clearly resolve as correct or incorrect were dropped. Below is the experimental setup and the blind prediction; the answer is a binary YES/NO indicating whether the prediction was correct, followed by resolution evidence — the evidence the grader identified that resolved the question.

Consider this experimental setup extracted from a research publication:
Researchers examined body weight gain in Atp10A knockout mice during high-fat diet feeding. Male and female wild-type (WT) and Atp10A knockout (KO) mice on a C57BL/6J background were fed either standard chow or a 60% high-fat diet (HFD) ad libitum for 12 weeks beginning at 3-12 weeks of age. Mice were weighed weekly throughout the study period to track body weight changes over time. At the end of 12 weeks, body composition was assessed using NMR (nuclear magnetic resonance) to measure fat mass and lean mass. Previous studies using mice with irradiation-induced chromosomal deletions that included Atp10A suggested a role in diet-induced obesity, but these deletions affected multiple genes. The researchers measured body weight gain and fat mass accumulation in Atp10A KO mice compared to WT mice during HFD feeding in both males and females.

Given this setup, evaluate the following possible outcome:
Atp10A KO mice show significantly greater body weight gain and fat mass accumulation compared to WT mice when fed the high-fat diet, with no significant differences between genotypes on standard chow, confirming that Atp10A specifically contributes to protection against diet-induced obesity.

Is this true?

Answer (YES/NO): NO